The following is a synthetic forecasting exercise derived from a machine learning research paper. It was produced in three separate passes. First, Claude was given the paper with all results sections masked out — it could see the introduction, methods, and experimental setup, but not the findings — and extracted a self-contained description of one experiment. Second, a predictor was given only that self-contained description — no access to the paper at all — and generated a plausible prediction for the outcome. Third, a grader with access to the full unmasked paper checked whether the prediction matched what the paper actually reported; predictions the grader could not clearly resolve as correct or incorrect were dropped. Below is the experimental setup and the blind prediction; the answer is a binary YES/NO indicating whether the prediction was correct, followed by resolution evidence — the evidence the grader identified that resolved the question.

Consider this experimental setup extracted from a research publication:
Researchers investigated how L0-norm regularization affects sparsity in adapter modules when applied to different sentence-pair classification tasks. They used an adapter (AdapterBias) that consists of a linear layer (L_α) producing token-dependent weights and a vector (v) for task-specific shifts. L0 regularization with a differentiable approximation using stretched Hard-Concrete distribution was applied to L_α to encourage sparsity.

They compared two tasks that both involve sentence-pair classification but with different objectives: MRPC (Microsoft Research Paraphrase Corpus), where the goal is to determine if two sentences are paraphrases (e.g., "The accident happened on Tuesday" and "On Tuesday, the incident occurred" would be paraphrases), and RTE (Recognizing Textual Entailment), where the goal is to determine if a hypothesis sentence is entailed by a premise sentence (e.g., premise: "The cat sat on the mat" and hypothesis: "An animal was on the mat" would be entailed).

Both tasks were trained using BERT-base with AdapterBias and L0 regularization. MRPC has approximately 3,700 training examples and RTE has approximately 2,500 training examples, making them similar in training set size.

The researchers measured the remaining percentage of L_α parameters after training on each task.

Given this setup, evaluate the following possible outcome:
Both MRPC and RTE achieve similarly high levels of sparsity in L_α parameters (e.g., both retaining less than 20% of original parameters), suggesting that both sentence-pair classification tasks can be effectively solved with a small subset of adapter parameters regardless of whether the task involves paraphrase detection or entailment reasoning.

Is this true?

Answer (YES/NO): NO